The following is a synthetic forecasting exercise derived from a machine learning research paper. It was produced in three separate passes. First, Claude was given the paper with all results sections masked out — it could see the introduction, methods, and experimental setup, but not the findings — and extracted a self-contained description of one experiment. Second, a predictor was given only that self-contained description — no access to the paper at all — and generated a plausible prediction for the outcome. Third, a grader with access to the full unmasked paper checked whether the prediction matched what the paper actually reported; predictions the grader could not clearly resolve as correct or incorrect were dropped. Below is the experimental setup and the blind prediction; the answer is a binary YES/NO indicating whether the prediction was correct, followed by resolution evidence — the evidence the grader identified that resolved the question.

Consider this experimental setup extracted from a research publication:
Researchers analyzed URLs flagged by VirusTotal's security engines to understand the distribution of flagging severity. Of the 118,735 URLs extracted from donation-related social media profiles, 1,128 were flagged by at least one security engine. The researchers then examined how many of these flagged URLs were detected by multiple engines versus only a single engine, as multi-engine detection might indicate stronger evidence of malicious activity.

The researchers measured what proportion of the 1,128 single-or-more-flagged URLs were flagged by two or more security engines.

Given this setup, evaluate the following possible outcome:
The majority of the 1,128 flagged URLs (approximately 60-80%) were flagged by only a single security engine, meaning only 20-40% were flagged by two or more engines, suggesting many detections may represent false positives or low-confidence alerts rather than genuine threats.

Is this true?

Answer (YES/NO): YES